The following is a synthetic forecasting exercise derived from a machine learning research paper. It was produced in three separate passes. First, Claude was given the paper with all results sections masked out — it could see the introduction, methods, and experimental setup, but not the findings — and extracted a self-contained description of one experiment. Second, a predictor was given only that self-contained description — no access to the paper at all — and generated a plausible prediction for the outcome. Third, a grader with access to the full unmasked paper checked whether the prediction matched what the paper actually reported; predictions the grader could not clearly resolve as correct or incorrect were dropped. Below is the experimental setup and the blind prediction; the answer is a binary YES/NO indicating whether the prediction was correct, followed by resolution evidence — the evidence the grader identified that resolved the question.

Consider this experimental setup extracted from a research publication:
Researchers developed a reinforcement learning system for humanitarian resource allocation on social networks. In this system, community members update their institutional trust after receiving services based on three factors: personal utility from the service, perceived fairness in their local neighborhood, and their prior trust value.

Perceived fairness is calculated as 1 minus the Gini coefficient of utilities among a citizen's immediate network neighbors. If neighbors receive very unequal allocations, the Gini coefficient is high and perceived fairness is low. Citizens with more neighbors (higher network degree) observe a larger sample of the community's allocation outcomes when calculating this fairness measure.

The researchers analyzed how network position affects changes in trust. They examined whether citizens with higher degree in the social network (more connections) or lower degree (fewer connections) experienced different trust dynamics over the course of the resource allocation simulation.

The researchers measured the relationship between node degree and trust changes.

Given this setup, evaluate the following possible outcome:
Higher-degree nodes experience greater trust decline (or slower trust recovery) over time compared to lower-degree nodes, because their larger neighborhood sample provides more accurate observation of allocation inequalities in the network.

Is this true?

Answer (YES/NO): YES